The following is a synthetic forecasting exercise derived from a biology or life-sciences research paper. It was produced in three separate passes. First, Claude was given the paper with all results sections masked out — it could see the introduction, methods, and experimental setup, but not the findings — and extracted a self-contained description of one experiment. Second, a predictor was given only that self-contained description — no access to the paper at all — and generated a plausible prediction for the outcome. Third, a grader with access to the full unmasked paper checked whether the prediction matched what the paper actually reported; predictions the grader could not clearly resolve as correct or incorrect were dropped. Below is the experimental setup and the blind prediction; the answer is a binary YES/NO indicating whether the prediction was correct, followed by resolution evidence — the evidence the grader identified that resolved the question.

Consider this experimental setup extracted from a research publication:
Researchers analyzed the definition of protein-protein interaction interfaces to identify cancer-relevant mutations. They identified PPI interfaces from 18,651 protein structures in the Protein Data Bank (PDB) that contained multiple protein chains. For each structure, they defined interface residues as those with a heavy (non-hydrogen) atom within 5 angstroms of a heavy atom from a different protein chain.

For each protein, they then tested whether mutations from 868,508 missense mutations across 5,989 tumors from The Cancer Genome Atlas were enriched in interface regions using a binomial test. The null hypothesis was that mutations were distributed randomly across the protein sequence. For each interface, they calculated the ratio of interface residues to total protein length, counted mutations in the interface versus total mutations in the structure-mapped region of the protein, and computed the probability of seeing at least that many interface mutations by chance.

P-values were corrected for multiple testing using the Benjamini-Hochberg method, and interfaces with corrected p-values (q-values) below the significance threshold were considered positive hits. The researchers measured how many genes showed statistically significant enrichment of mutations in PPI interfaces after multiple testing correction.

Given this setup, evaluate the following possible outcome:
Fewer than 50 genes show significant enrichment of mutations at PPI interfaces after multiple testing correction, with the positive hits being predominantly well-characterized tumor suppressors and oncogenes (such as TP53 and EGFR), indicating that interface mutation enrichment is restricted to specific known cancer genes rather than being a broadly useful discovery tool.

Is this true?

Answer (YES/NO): NO